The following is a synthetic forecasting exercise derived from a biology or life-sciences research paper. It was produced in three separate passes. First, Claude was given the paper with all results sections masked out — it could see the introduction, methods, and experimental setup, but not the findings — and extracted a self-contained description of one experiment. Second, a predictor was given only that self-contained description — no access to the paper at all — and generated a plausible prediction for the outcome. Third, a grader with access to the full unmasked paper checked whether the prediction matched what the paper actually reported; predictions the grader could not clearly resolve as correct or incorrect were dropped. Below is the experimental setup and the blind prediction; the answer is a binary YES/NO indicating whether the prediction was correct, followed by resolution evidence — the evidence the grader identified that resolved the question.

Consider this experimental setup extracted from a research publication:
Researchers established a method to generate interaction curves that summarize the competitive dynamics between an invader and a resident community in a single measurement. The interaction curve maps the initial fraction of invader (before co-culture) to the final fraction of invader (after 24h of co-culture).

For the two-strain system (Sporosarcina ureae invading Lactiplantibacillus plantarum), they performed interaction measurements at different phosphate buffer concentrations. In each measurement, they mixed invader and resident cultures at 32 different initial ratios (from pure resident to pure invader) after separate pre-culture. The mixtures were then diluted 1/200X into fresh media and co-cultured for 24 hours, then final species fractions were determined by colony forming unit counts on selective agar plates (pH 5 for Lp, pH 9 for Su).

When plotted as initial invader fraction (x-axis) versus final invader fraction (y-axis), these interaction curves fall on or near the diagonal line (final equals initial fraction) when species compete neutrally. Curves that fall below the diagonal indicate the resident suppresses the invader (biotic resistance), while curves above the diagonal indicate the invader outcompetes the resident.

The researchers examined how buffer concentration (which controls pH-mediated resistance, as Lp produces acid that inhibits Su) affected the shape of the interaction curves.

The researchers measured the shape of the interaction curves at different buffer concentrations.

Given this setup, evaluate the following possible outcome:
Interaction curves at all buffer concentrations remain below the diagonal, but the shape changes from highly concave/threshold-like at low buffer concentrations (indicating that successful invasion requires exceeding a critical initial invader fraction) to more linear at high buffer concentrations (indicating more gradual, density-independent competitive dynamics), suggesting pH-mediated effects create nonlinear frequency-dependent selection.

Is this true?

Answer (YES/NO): NO